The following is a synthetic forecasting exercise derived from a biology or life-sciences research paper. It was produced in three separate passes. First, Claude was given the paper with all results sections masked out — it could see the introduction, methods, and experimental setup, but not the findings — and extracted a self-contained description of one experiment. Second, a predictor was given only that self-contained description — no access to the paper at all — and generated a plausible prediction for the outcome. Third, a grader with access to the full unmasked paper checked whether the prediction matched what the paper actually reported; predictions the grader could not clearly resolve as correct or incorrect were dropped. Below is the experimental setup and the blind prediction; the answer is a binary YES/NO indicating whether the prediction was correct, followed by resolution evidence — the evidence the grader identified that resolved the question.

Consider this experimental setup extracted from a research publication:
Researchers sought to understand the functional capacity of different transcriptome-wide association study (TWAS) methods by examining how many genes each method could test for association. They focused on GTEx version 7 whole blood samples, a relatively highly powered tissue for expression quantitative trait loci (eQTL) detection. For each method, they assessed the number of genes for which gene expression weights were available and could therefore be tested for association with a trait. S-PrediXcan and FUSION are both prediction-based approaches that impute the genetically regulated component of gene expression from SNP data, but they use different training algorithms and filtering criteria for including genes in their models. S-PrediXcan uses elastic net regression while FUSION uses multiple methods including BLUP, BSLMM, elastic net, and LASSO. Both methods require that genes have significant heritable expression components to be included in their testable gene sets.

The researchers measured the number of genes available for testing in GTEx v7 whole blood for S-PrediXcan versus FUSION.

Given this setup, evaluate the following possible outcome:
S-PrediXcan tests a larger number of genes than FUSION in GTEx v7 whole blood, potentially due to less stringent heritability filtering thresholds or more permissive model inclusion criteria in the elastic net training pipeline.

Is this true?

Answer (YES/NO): YES